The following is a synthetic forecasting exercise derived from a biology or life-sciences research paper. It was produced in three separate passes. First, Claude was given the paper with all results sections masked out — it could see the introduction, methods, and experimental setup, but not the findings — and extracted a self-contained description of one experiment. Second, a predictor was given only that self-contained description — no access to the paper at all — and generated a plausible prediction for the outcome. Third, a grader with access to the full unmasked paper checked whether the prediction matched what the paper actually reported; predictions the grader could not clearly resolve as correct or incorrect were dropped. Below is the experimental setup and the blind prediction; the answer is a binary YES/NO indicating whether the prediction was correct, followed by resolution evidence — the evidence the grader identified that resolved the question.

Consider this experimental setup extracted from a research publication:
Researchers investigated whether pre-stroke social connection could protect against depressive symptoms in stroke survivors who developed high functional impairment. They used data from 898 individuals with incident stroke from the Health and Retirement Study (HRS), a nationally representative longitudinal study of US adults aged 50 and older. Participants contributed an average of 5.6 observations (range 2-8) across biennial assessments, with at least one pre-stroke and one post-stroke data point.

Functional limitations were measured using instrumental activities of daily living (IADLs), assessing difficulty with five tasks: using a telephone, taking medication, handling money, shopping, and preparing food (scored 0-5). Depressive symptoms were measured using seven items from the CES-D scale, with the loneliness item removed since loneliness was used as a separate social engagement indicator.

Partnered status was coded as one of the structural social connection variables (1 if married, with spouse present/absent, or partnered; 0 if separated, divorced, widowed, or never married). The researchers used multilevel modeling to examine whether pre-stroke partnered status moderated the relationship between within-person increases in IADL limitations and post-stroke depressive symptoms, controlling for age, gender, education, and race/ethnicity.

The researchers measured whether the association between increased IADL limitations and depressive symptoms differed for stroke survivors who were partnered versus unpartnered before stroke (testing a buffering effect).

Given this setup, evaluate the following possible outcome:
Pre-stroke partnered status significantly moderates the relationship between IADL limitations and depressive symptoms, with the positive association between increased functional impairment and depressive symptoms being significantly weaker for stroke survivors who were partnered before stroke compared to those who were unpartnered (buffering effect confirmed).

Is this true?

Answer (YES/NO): NO